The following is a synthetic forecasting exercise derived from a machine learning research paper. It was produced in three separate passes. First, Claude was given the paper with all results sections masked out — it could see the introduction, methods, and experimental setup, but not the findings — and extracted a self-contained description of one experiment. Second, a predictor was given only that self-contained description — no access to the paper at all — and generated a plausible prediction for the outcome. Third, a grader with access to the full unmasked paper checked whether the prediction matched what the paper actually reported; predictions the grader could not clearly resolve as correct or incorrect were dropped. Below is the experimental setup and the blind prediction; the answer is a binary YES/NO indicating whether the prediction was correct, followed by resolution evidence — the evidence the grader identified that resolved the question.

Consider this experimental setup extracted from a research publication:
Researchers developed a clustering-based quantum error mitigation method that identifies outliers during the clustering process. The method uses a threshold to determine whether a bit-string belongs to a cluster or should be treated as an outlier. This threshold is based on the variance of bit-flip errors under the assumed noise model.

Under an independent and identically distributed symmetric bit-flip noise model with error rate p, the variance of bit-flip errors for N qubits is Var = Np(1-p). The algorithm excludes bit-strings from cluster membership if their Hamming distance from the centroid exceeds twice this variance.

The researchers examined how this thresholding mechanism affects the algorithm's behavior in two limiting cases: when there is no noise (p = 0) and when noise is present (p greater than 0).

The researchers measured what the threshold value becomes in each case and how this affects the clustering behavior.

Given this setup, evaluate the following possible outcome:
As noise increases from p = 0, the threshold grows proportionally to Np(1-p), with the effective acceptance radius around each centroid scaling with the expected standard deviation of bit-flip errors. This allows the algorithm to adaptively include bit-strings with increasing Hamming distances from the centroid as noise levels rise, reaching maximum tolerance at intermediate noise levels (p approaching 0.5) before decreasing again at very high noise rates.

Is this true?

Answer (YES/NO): NO